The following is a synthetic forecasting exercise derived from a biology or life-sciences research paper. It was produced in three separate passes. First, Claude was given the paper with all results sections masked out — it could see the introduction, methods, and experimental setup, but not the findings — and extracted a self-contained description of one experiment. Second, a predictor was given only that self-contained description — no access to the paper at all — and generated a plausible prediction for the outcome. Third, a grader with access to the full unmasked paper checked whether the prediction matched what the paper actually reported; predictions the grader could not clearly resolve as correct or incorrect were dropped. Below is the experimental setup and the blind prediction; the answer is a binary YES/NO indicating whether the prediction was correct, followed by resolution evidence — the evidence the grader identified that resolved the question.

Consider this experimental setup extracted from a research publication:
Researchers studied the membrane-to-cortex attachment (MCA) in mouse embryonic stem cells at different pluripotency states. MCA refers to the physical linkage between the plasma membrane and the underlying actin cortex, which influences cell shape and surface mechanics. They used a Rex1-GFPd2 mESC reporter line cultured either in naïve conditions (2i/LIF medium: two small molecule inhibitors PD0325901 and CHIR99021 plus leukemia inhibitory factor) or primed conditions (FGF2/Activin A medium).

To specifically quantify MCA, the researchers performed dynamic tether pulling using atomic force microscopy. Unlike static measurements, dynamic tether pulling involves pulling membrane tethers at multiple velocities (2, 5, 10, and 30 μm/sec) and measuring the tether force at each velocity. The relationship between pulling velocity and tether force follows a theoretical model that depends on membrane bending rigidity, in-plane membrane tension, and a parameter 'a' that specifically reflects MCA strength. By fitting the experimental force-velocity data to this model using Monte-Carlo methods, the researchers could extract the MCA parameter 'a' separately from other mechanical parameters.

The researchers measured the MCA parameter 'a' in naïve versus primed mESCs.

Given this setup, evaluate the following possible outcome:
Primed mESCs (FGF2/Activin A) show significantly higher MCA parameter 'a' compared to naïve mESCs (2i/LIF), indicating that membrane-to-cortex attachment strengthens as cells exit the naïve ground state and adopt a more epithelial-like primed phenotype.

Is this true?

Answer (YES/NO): NO